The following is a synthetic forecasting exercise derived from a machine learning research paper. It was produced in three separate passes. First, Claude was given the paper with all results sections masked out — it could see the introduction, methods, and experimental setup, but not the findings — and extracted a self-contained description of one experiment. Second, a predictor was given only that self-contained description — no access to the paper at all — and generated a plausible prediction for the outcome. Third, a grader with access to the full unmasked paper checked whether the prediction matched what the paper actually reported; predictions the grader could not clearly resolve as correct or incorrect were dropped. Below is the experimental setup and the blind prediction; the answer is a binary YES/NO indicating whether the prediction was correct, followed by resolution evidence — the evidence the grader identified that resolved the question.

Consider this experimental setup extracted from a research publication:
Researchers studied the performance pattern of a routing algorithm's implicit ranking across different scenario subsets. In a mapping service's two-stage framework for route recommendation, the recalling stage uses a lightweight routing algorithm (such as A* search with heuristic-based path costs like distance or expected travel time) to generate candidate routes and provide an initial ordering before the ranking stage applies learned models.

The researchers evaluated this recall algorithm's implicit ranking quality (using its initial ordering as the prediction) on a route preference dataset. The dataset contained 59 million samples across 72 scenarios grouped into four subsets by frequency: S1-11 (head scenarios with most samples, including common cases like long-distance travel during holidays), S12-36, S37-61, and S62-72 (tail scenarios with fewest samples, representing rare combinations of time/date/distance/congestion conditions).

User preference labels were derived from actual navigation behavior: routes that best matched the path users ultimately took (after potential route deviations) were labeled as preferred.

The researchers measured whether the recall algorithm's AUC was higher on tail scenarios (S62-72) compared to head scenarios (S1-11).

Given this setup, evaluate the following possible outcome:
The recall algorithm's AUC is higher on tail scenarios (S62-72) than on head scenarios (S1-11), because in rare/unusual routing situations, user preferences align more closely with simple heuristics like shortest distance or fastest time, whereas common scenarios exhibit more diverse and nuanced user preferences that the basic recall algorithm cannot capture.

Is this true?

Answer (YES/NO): YES